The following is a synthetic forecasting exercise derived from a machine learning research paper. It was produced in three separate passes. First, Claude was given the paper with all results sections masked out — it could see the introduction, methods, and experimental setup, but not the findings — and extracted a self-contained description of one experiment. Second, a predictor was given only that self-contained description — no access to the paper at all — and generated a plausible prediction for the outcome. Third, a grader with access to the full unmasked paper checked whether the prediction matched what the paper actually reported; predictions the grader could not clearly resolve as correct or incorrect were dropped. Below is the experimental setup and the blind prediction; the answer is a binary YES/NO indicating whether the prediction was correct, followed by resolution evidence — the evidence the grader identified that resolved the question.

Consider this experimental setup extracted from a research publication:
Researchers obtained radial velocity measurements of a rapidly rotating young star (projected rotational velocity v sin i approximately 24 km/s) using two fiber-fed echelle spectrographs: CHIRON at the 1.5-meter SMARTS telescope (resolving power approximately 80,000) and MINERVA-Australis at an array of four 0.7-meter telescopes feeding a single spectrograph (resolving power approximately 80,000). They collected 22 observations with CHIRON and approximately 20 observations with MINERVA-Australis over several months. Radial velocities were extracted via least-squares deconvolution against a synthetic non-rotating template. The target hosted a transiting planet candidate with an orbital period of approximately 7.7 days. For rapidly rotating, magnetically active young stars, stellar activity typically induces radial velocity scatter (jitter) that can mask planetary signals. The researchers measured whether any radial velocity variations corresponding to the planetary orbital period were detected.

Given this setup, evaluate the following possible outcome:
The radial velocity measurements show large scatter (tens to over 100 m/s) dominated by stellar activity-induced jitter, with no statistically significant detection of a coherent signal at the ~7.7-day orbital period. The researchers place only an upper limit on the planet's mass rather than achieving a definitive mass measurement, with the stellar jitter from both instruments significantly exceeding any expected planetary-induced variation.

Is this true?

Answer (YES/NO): YES